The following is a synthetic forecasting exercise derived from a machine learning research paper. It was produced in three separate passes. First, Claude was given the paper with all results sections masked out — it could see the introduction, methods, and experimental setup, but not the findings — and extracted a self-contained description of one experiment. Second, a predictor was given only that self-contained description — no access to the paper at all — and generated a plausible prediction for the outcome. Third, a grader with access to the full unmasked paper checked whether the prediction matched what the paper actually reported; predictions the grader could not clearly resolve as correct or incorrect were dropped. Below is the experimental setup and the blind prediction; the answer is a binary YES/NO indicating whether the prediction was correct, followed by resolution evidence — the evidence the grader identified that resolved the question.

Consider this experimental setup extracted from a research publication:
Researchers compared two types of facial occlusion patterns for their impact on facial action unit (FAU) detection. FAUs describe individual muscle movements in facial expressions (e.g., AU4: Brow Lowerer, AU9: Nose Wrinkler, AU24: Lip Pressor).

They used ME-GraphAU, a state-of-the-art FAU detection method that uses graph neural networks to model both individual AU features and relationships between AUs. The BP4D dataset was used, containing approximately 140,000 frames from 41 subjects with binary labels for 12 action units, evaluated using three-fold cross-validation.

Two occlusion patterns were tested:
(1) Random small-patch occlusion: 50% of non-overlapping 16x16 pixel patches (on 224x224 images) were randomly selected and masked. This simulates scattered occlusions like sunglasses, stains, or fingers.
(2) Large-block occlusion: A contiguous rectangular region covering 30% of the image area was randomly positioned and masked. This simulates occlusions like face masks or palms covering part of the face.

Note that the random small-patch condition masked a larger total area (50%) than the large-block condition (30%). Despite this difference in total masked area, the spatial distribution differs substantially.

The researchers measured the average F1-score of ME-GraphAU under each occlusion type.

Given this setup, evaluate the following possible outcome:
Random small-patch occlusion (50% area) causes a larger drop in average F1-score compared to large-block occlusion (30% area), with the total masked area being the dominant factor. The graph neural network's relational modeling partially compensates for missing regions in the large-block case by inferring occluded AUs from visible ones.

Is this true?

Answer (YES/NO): YES